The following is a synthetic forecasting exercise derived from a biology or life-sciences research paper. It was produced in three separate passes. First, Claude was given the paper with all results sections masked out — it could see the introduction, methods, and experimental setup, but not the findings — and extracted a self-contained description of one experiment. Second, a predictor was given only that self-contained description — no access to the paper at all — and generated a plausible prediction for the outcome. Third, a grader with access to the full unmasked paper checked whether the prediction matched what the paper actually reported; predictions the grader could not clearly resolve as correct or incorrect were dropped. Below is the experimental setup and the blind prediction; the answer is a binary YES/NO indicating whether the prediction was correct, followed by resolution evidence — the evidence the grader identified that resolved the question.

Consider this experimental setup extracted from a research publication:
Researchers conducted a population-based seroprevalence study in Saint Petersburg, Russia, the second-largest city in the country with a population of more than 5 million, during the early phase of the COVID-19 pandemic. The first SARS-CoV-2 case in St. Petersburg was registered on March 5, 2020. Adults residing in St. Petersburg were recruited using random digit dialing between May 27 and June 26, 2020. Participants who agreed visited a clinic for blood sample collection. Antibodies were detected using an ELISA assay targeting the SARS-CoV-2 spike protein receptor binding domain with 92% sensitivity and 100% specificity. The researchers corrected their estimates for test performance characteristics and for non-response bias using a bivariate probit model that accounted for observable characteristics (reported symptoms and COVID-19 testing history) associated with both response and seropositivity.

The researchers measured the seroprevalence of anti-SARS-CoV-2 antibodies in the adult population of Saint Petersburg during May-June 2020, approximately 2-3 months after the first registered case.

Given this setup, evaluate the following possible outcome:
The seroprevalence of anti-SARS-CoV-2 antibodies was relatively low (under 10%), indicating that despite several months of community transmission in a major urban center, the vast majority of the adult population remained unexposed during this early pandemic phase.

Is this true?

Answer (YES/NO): YES